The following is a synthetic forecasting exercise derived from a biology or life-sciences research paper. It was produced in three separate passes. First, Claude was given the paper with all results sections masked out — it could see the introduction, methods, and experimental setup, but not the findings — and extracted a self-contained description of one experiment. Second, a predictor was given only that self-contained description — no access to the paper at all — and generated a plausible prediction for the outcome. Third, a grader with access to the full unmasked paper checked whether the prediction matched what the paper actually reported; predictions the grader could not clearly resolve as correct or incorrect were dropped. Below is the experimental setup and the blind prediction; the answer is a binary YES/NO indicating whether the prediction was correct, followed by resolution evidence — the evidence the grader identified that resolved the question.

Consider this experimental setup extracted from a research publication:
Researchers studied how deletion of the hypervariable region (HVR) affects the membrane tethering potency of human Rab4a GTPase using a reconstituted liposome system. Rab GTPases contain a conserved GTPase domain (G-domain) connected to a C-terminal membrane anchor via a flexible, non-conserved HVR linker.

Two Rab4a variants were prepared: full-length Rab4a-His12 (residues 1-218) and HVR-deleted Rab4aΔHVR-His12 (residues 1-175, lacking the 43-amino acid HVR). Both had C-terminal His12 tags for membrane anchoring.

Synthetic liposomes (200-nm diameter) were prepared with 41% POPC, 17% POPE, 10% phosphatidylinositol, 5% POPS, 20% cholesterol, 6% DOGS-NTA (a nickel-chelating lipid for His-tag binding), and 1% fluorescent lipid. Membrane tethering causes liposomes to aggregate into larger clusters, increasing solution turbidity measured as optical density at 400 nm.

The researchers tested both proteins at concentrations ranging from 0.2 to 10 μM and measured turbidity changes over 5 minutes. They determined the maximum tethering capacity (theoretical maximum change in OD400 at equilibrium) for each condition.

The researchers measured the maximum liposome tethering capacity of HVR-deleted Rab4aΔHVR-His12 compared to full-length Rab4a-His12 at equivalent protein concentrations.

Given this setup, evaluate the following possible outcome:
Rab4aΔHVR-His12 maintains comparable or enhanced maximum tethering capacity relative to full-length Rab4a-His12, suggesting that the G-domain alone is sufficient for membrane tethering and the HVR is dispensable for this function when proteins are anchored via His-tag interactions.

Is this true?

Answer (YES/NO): YES